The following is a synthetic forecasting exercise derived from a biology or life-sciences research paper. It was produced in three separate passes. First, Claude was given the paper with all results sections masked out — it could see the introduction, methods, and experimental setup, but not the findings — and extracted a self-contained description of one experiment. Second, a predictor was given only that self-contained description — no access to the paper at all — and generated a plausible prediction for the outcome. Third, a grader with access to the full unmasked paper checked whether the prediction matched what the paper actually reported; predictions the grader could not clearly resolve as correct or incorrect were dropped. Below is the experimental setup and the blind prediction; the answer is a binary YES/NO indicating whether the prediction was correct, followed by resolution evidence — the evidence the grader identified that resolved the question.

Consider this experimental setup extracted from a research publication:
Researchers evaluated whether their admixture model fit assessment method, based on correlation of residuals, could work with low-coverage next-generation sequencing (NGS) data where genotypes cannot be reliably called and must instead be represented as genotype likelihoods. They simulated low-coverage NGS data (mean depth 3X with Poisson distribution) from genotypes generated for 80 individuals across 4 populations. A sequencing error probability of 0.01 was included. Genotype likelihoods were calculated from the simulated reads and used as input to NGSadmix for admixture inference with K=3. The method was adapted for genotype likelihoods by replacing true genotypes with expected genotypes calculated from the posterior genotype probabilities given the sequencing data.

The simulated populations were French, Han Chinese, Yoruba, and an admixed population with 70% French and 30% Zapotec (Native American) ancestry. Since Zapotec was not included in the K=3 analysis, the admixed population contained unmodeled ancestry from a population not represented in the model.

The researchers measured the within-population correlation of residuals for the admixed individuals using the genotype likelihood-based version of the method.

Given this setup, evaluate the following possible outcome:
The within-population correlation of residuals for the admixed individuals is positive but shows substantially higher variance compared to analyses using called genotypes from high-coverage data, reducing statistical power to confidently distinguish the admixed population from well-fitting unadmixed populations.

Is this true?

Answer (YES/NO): NO